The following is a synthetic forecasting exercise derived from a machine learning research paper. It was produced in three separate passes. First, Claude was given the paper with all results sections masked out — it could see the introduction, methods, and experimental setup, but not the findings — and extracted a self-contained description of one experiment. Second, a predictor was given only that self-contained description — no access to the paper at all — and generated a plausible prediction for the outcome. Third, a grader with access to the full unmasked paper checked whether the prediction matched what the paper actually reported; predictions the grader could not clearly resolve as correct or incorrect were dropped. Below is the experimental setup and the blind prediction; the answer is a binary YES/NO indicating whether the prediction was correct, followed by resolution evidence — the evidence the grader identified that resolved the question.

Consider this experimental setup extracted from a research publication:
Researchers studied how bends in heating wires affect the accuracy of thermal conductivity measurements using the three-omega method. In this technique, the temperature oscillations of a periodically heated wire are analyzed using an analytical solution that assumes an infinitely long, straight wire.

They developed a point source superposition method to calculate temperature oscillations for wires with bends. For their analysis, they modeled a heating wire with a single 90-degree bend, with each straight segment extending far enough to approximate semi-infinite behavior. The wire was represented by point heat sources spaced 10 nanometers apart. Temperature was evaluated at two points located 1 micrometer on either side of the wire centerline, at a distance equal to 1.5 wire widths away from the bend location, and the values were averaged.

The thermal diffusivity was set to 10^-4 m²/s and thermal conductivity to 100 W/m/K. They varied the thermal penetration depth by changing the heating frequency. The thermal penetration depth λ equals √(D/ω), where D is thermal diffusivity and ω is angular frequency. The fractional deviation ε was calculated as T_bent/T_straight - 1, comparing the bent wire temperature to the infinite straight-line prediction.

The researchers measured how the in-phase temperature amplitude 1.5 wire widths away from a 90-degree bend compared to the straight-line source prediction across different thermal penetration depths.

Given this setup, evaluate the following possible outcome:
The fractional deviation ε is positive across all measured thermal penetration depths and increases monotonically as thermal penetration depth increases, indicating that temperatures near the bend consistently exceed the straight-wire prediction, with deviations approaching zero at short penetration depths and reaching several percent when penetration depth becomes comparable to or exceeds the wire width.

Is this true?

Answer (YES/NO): NO